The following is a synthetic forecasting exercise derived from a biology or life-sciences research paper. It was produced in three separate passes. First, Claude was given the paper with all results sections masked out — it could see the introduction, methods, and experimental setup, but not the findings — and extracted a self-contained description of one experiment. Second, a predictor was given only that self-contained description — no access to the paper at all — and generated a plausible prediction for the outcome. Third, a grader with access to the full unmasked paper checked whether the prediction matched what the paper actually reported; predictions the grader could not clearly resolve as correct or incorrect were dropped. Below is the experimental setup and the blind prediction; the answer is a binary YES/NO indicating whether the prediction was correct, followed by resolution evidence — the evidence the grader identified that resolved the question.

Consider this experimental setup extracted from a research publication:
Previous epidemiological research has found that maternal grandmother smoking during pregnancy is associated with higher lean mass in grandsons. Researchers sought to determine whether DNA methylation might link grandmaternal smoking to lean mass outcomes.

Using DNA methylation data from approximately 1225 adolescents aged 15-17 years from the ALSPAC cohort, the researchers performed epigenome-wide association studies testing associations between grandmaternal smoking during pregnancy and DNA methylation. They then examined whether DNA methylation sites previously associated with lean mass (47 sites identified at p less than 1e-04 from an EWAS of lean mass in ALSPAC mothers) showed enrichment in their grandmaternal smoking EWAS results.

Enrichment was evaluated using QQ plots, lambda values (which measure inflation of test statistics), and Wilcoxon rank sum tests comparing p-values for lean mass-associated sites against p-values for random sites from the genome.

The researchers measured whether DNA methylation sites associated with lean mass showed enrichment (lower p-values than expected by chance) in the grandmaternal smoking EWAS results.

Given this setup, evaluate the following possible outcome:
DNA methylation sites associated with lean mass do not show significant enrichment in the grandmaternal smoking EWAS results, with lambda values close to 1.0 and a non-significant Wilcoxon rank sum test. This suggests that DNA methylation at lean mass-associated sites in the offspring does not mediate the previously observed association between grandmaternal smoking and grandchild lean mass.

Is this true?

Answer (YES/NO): YES